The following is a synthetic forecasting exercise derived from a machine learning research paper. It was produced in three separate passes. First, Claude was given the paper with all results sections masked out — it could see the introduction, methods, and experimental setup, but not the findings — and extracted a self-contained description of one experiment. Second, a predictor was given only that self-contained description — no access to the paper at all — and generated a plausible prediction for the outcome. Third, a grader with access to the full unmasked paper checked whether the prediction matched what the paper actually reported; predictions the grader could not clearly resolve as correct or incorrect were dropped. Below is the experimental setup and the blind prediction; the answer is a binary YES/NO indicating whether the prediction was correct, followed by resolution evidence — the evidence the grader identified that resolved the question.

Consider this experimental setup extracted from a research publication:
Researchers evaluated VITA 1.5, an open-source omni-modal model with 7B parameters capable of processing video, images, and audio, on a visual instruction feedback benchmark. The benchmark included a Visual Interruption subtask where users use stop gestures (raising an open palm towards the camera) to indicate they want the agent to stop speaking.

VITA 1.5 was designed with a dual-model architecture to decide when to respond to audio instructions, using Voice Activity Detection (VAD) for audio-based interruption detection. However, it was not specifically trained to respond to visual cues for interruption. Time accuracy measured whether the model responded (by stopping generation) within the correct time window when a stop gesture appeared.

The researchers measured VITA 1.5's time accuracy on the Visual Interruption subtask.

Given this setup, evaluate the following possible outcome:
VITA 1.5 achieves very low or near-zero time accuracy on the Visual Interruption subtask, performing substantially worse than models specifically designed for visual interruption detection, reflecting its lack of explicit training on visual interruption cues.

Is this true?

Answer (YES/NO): NO